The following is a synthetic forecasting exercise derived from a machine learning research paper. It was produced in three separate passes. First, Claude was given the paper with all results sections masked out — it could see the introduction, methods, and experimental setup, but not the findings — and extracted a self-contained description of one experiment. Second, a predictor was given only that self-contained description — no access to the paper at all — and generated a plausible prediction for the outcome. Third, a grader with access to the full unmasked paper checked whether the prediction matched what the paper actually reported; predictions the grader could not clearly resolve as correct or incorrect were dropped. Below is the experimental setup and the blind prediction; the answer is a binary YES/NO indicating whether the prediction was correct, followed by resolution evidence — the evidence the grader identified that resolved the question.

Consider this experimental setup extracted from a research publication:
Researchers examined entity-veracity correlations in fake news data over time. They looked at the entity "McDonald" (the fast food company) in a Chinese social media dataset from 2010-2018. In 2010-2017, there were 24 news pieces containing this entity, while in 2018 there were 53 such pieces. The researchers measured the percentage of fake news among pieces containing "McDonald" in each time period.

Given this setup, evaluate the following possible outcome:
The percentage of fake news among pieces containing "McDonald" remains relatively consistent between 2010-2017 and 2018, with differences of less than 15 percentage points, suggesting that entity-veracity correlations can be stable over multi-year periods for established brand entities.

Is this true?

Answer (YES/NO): NO